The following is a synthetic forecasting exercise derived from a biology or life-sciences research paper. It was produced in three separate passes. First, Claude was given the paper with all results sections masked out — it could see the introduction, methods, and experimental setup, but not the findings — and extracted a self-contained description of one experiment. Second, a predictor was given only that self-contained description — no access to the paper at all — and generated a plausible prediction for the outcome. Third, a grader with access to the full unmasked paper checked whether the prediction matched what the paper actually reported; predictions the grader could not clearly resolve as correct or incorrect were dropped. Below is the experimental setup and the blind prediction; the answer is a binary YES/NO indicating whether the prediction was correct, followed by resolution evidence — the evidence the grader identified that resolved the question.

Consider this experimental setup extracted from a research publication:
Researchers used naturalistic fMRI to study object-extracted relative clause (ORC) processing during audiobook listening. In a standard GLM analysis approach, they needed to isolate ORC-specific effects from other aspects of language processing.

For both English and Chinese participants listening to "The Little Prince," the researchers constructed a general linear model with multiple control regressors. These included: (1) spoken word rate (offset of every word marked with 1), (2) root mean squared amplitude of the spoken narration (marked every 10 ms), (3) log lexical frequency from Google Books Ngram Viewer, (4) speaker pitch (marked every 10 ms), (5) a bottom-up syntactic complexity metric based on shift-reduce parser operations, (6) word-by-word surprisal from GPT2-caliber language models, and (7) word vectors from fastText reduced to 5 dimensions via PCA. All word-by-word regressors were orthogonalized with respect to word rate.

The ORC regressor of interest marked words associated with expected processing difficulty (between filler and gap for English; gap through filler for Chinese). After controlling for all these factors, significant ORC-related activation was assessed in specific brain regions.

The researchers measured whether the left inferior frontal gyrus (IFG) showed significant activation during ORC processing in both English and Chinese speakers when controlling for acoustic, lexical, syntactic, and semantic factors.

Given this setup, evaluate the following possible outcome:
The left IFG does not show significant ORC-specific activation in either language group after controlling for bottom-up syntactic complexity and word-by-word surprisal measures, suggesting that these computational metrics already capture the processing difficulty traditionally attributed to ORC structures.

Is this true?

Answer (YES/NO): NO